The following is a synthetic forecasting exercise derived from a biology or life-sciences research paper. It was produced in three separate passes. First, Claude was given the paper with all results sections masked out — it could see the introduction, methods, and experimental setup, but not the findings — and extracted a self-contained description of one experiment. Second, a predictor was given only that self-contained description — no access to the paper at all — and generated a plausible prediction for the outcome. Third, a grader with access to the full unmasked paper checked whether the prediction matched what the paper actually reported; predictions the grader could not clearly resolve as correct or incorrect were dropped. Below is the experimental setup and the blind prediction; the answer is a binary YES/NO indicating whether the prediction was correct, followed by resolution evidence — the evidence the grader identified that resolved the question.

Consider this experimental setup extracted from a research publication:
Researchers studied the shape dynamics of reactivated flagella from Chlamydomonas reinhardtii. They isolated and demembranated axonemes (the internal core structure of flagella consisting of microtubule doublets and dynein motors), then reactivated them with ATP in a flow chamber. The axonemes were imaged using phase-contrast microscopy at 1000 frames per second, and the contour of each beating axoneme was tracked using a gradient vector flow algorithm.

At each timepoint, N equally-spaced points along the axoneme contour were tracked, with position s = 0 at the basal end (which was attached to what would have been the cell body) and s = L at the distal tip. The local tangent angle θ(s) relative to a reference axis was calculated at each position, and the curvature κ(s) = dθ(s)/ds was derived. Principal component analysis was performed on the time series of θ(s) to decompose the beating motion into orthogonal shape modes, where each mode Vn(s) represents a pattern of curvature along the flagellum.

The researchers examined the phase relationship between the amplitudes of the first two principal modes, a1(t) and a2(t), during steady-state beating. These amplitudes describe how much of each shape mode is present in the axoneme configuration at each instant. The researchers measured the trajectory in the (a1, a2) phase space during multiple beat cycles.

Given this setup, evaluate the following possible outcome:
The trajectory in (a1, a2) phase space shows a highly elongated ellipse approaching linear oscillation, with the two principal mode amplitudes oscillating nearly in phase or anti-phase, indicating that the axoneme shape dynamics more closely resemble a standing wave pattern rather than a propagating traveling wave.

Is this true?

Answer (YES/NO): NO